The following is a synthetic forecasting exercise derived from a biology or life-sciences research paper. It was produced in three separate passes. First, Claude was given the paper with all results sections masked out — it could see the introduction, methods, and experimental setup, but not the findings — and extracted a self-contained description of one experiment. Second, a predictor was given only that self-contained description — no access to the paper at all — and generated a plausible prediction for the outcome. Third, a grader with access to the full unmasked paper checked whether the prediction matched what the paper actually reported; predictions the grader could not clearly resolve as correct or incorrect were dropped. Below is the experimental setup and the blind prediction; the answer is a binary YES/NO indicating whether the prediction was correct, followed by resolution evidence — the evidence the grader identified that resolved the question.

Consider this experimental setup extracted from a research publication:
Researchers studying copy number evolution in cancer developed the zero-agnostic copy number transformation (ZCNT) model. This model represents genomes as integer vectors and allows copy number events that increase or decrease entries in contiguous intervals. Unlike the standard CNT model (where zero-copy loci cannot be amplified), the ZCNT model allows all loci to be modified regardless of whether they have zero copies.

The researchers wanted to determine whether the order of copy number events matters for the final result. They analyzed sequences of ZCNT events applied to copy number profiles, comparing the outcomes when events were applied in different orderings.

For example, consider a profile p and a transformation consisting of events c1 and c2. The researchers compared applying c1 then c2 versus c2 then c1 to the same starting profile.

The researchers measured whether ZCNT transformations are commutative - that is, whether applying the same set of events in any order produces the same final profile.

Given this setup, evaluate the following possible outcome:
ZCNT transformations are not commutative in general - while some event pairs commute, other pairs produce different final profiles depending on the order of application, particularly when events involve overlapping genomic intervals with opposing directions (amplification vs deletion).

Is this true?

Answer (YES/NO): NO